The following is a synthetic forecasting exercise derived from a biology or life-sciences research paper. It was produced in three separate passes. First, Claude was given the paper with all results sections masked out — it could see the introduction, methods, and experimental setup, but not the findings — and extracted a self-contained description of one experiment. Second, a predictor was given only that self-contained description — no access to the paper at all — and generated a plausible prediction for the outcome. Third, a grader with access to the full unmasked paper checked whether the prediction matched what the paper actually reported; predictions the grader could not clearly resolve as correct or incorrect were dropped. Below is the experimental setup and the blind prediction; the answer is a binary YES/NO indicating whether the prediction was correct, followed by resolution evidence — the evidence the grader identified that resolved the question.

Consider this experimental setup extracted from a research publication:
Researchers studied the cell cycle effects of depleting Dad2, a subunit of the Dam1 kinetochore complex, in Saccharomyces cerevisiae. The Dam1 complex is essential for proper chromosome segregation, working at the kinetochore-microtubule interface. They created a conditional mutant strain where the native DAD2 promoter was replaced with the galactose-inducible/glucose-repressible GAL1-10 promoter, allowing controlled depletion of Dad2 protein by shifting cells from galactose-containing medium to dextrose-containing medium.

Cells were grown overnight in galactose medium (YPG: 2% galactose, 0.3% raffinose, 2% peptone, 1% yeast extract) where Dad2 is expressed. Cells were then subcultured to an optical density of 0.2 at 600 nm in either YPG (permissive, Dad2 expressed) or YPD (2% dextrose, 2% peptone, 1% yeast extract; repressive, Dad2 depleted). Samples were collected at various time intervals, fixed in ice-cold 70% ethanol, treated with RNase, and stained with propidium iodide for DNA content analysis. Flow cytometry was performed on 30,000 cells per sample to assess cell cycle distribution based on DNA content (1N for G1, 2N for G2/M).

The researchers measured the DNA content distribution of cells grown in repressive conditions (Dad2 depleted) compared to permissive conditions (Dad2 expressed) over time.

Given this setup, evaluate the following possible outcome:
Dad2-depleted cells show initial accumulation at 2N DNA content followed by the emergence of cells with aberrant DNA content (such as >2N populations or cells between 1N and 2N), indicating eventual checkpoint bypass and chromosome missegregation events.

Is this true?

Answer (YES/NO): NO